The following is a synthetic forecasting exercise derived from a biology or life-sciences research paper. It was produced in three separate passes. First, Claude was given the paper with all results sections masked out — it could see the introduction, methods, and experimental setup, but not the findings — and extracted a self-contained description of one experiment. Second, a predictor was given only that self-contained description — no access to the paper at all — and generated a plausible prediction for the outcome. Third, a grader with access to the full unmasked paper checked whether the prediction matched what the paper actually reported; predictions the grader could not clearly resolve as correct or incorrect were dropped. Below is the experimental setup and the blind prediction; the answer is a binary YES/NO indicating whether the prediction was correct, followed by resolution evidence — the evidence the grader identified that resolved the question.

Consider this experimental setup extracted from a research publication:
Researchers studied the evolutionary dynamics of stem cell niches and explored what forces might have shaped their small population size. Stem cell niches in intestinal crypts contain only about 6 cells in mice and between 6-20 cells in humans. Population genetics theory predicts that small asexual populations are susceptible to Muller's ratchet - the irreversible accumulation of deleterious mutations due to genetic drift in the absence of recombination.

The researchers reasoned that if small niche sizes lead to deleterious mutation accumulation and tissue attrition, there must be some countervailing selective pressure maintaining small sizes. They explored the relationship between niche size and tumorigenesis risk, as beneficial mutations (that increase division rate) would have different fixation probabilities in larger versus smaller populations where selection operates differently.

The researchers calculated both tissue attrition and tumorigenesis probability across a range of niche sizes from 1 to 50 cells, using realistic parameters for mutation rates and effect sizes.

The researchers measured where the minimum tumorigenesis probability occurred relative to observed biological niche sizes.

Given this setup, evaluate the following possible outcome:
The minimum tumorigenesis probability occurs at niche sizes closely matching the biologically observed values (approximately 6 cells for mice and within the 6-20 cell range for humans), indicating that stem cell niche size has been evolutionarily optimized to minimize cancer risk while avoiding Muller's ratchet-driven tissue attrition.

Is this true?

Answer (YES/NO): NO